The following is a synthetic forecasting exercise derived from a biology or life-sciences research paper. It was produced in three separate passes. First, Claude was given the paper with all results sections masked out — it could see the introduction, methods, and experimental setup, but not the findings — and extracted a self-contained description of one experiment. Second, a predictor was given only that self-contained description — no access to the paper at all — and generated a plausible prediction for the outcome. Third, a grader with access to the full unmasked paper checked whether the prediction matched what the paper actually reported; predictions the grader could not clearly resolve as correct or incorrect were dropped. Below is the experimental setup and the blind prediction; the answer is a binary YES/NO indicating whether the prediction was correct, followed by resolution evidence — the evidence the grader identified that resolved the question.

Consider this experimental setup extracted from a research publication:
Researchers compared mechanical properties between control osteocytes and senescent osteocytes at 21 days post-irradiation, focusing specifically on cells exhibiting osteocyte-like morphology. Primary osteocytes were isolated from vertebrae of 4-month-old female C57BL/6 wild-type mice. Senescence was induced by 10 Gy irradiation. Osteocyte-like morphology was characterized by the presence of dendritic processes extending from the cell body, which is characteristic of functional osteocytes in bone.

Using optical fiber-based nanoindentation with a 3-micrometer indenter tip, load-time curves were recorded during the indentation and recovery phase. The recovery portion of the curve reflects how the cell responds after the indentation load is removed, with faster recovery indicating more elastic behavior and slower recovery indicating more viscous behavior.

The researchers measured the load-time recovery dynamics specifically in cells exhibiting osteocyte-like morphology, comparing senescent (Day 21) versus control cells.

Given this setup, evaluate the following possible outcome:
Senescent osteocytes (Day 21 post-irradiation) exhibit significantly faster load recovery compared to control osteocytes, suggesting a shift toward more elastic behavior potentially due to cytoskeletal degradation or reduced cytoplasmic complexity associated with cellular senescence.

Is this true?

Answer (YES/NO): NO